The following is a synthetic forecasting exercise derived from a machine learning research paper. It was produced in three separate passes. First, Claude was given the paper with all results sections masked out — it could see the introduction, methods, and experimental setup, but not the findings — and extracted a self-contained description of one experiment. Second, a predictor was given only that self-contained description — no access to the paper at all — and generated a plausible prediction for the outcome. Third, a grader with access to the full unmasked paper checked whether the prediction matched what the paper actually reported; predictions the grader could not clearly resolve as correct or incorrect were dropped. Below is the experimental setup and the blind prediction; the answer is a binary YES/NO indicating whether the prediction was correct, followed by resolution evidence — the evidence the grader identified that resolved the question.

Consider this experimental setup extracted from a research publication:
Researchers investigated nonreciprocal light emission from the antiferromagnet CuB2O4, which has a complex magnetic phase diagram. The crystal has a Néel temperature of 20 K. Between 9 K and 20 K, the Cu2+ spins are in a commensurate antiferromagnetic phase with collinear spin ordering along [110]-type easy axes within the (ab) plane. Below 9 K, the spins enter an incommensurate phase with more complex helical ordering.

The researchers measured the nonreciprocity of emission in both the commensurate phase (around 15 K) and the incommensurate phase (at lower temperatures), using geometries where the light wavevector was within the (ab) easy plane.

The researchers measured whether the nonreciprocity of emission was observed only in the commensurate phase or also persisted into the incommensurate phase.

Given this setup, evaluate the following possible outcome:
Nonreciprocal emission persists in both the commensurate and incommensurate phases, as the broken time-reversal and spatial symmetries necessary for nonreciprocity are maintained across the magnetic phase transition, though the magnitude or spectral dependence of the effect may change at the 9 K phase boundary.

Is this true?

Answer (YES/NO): YES